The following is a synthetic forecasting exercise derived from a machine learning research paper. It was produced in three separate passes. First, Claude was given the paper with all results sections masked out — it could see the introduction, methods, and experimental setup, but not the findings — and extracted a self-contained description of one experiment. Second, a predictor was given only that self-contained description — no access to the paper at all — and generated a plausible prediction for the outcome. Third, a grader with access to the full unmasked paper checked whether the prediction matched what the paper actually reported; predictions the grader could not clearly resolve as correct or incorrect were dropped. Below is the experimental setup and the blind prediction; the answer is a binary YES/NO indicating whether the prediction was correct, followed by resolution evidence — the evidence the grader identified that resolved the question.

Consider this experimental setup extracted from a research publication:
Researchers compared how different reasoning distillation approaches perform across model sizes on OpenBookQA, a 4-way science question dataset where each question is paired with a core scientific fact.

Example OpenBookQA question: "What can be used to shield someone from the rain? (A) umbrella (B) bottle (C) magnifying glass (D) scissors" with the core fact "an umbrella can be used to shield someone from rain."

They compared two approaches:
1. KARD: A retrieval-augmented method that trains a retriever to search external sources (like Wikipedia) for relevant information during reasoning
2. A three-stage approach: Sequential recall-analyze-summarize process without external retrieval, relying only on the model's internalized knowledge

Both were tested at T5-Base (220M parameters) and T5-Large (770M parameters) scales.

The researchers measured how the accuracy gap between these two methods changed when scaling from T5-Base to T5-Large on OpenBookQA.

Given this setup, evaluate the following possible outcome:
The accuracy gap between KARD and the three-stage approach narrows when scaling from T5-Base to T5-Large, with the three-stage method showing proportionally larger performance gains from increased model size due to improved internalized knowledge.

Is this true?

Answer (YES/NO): NO